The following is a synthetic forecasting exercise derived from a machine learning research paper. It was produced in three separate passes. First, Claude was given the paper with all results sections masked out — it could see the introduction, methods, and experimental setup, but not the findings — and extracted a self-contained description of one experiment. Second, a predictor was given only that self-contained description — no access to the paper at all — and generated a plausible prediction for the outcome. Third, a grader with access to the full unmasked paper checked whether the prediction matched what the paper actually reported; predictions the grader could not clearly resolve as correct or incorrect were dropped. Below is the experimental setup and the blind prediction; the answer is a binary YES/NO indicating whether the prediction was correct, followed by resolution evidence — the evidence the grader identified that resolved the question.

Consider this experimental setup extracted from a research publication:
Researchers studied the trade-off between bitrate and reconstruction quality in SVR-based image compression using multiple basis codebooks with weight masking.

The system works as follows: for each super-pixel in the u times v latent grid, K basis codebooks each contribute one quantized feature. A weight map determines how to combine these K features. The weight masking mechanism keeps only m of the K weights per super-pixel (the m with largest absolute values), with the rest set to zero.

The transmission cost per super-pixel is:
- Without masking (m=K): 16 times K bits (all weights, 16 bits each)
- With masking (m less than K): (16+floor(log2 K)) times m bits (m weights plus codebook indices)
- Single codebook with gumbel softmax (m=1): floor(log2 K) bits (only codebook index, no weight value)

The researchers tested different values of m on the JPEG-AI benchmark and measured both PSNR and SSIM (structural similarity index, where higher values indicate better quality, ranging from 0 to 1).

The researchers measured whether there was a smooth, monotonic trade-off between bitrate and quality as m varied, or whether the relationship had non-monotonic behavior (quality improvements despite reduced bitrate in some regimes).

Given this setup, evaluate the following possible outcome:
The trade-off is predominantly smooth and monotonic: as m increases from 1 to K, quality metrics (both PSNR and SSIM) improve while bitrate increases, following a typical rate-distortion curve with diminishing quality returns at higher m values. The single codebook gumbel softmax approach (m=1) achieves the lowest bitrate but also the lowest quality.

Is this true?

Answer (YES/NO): YES